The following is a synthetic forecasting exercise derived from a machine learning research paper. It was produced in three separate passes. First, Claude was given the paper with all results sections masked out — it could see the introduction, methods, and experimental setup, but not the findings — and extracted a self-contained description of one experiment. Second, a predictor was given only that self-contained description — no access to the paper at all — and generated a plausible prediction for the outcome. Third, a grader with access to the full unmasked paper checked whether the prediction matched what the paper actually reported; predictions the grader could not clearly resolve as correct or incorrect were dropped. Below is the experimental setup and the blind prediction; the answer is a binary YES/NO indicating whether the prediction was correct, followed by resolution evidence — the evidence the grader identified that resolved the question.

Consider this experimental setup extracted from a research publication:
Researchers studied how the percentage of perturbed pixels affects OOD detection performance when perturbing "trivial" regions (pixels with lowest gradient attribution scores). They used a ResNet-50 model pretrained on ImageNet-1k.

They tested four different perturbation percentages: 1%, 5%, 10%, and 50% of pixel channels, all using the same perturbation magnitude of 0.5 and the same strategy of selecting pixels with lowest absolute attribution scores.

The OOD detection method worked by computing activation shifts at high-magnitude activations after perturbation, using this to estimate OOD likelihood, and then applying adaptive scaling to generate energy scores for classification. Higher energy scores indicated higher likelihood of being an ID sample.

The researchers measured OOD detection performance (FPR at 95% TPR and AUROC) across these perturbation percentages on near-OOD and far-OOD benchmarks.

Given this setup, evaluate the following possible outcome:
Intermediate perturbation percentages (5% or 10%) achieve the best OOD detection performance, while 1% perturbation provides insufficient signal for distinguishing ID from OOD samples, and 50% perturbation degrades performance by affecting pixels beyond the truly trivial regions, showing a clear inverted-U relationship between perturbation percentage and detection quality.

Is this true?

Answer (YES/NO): YES